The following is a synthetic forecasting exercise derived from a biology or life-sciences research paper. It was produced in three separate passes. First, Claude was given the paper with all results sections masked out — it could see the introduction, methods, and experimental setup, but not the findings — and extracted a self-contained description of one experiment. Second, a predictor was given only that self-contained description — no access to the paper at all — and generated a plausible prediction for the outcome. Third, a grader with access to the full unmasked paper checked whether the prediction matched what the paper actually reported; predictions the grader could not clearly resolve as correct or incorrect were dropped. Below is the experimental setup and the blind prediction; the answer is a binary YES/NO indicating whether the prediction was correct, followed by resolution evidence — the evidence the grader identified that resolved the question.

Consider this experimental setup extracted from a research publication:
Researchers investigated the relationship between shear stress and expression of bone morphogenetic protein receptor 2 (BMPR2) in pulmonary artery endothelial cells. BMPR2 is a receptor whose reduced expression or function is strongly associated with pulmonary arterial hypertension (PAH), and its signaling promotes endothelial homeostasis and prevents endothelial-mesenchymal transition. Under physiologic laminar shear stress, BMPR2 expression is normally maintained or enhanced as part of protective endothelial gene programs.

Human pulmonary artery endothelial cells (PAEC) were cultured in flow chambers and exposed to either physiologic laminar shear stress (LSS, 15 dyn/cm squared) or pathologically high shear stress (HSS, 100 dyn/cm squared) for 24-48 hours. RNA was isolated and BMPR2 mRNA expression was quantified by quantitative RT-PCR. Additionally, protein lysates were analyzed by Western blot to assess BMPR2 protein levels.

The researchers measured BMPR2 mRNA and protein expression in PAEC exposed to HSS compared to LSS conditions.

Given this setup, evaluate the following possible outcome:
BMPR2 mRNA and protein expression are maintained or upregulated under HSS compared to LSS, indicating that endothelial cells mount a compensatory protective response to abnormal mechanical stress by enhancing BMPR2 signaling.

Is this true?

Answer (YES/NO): NO